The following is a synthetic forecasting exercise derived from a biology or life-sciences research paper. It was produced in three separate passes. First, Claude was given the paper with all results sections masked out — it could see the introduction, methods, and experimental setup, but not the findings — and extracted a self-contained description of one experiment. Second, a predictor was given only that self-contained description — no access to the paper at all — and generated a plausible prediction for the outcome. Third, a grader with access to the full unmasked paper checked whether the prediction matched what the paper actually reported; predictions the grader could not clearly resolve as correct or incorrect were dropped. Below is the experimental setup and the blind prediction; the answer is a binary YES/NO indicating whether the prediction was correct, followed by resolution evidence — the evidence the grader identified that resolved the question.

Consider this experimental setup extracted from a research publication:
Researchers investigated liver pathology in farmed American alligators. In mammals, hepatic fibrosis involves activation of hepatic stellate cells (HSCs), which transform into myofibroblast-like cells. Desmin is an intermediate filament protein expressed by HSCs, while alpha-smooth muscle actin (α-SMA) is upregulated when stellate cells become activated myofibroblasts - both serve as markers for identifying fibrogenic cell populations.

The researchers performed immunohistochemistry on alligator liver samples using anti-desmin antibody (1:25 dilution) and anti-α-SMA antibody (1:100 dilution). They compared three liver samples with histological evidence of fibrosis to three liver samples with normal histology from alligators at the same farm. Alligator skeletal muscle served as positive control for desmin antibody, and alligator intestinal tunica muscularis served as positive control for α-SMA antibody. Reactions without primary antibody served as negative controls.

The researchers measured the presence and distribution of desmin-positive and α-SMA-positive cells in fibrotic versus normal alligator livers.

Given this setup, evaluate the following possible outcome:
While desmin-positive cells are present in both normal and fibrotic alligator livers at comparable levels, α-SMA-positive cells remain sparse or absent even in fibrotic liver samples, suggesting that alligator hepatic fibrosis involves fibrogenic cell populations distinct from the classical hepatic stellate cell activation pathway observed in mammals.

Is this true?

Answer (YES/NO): NO